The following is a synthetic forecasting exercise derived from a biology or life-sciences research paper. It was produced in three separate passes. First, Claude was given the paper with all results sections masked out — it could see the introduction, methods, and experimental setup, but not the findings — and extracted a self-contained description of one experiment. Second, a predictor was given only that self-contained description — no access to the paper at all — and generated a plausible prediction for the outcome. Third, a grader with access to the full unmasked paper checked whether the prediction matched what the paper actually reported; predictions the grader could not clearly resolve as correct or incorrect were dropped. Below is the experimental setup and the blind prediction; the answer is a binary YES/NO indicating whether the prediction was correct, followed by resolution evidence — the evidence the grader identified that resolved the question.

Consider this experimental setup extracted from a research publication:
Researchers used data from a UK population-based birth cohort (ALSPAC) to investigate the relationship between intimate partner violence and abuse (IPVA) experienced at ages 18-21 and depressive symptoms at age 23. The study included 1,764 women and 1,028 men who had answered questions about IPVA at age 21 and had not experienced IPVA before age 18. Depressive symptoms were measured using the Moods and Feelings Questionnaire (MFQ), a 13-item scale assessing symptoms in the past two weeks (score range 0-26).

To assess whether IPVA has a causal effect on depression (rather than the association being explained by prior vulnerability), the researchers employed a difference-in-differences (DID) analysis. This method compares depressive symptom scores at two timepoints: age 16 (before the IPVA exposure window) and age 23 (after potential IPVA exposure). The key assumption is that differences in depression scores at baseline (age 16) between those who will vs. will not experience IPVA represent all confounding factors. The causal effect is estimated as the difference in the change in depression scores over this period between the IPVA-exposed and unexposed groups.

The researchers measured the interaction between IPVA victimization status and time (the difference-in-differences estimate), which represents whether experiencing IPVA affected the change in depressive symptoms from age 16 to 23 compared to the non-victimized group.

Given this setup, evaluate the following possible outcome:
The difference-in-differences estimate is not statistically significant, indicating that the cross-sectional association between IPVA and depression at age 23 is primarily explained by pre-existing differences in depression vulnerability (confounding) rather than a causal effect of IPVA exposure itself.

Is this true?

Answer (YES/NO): YES